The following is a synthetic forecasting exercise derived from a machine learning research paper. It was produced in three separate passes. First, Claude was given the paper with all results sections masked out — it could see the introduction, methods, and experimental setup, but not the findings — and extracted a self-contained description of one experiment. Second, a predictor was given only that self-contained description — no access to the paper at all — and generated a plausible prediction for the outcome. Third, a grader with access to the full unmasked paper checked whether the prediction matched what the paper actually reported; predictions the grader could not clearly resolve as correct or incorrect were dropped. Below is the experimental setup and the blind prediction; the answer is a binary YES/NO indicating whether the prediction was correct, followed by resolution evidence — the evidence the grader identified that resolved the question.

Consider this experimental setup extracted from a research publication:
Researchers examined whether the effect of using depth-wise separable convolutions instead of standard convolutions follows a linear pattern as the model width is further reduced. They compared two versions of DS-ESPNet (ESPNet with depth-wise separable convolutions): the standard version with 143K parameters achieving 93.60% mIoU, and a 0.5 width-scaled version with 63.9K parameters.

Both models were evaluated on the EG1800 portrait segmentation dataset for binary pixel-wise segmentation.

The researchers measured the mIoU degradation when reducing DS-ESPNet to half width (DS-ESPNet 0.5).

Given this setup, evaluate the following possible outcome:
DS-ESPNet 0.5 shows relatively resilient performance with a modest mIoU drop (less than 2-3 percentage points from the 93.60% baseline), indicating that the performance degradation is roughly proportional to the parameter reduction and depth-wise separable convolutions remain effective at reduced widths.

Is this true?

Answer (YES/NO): YES